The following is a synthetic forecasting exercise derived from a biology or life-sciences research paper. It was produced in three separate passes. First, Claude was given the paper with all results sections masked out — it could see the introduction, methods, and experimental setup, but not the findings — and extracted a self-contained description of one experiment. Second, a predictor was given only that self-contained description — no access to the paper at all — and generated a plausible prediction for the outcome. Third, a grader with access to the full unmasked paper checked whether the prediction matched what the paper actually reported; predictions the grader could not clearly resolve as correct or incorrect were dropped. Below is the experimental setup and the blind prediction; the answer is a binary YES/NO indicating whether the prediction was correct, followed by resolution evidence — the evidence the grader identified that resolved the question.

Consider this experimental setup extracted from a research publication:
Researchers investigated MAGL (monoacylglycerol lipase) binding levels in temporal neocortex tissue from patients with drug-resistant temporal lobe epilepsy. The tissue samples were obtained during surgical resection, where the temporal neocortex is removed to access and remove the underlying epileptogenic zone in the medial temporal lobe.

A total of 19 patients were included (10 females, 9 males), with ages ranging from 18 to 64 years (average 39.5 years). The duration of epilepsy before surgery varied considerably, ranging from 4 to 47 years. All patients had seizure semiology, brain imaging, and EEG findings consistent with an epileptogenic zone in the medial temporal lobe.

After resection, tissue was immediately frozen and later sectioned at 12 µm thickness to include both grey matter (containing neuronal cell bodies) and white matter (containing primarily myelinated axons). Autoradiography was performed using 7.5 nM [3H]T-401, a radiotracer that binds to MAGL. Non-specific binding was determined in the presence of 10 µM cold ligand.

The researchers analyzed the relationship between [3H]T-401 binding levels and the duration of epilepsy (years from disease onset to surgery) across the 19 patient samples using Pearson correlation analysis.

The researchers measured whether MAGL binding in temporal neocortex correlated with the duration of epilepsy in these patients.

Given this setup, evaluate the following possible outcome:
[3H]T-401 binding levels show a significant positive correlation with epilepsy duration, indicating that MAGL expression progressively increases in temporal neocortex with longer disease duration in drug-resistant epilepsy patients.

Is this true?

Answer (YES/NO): NO